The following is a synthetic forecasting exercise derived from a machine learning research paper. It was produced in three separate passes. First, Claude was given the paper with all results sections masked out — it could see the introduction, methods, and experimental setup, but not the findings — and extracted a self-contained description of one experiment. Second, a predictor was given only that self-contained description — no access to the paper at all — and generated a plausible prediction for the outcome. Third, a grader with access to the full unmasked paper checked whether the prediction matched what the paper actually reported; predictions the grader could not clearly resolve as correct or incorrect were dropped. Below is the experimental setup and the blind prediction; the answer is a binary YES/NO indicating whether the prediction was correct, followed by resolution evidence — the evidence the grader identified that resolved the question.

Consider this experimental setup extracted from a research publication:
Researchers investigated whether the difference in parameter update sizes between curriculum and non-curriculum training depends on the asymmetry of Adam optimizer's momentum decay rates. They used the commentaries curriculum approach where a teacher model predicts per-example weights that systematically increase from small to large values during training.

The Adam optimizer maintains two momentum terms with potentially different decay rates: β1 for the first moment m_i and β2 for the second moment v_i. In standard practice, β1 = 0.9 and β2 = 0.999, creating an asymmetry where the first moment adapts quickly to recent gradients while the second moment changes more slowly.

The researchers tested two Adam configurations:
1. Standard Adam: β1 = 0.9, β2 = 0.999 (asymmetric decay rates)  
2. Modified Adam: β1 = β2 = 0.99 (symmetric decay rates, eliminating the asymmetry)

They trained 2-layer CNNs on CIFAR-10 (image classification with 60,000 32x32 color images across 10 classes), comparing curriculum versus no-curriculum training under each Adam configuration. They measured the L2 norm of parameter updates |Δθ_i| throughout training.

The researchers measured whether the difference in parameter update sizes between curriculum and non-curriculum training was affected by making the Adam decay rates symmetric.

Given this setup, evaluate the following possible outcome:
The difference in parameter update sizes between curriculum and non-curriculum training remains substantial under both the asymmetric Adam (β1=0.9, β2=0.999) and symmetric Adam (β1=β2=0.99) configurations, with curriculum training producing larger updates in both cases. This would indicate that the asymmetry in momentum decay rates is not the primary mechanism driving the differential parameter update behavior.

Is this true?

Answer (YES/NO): NO